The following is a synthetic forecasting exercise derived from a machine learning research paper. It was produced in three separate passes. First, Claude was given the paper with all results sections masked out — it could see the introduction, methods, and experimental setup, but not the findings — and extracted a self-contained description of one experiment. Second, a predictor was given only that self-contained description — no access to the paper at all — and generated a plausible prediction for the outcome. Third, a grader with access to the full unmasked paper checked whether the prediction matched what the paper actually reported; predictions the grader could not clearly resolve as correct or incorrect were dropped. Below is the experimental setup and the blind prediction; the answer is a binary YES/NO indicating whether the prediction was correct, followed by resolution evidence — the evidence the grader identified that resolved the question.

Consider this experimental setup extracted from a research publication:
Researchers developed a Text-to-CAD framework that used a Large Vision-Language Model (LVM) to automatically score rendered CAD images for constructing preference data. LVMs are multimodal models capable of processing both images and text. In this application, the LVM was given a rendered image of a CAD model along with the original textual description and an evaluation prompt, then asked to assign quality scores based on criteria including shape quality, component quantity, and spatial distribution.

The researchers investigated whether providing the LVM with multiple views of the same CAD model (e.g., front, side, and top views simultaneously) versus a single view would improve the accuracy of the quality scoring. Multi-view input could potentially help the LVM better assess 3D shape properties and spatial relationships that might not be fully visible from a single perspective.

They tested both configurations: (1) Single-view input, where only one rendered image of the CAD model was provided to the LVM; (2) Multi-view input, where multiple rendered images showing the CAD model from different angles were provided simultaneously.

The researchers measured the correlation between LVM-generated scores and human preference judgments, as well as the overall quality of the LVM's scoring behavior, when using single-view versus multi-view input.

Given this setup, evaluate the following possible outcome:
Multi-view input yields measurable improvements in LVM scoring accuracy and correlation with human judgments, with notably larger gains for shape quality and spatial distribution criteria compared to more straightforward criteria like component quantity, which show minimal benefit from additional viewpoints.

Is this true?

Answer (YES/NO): NO